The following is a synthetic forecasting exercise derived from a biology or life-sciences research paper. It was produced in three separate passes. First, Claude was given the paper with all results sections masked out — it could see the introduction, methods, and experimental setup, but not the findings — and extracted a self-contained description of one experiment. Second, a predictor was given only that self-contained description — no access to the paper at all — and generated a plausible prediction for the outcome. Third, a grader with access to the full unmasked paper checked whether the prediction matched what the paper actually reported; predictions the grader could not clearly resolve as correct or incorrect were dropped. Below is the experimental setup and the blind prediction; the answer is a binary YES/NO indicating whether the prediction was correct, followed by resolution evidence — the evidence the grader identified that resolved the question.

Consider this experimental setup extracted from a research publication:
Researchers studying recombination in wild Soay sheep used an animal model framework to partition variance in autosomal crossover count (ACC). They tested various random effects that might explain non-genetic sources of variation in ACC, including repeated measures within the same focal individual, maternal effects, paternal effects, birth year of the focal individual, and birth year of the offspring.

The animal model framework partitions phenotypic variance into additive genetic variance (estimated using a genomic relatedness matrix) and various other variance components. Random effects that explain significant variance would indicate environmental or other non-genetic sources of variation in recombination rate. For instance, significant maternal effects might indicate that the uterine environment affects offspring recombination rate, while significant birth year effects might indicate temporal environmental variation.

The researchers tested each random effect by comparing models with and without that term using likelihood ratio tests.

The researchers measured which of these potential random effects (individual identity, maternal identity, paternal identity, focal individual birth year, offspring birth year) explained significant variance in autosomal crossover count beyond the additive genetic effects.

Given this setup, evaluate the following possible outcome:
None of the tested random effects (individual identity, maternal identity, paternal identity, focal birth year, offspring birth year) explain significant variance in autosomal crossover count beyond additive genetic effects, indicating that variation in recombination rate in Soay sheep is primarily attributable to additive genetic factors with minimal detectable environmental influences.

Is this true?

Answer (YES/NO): YES